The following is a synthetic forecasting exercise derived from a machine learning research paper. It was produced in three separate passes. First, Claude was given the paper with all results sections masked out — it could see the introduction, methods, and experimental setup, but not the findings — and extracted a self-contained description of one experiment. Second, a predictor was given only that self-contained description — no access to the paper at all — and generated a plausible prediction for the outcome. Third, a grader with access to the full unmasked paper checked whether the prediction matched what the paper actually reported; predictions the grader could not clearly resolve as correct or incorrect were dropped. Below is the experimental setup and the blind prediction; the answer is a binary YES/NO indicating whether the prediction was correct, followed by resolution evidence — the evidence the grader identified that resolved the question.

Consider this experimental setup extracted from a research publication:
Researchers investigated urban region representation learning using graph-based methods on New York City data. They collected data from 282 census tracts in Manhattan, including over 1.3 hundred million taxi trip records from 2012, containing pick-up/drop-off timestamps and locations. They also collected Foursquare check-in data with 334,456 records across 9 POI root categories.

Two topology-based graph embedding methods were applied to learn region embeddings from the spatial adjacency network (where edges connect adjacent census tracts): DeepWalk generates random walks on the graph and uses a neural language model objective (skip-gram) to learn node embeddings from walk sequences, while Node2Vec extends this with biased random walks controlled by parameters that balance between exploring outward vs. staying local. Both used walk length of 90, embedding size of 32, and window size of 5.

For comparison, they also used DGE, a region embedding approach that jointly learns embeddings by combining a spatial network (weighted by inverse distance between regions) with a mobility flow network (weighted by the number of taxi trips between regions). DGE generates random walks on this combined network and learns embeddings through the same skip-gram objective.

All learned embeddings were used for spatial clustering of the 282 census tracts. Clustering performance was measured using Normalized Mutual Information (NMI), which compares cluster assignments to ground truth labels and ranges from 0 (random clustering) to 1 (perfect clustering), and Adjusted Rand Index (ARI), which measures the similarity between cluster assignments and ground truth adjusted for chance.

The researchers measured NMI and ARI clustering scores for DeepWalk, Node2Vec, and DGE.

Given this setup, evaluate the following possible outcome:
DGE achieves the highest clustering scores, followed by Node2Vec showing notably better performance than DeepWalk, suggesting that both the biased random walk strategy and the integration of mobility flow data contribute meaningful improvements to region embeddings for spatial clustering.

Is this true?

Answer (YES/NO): NO